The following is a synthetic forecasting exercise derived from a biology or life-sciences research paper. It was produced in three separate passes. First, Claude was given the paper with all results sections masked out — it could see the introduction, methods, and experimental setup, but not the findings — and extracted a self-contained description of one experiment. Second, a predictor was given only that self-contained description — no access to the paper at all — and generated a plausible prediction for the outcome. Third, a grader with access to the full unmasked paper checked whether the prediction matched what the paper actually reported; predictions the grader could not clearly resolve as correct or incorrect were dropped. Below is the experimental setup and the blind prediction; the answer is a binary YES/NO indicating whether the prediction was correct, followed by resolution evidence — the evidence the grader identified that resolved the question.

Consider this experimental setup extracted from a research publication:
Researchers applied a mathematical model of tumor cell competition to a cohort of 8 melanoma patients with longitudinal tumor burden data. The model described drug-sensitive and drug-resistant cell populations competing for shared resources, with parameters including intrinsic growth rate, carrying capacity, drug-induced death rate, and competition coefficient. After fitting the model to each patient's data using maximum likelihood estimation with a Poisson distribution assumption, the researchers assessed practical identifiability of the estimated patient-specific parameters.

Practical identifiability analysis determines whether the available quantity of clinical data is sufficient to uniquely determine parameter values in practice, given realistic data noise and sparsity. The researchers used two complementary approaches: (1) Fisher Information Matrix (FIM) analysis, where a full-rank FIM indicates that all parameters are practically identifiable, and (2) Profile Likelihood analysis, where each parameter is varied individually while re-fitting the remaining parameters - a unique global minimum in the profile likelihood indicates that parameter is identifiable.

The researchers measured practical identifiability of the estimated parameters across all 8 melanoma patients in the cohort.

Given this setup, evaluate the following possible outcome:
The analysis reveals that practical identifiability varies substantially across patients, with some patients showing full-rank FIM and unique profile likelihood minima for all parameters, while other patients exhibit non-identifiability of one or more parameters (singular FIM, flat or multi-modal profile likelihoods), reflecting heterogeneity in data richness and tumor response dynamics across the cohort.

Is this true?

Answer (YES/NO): YES